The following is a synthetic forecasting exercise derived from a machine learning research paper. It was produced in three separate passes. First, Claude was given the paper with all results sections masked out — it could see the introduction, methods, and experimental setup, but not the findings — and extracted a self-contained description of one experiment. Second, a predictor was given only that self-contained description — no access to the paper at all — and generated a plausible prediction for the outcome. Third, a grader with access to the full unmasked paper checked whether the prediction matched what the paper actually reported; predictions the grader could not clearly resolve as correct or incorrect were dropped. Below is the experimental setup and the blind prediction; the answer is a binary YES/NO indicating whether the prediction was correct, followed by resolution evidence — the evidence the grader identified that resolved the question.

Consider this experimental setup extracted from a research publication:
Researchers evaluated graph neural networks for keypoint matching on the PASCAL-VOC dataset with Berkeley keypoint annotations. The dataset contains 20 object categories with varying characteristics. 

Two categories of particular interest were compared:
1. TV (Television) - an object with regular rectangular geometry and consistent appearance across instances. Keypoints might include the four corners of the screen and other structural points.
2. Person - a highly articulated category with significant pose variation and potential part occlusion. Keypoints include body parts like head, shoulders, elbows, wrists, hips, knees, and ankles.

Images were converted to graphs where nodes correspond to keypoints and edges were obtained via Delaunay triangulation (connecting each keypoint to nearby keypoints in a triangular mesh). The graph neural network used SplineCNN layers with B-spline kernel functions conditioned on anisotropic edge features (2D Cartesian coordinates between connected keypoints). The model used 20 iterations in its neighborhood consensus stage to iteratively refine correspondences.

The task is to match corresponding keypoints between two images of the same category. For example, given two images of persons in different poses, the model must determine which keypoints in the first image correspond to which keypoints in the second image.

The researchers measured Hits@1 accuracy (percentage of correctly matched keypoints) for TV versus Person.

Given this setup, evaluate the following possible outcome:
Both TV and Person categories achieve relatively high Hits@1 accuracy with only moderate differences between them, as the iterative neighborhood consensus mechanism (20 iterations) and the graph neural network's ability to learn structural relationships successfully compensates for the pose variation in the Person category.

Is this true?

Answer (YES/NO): NO